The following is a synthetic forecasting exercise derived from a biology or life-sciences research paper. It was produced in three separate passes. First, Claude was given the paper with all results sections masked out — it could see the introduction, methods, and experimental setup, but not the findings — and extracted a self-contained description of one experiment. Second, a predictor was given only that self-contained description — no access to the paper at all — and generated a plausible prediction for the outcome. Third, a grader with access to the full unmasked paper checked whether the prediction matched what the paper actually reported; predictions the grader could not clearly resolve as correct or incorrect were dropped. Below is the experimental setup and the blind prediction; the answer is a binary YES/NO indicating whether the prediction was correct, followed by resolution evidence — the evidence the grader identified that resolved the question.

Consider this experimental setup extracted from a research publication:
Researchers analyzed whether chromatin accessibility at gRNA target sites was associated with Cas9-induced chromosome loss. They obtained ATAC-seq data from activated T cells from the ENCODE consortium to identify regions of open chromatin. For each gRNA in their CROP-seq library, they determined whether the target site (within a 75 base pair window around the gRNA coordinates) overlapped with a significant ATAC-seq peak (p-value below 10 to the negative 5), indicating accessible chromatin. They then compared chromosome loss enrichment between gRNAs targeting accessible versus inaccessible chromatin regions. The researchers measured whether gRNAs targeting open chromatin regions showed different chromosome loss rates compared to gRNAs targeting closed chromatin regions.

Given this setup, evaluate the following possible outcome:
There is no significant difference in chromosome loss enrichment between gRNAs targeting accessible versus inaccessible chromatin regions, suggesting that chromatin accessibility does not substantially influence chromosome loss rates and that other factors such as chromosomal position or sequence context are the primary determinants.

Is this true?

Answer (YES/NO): YES